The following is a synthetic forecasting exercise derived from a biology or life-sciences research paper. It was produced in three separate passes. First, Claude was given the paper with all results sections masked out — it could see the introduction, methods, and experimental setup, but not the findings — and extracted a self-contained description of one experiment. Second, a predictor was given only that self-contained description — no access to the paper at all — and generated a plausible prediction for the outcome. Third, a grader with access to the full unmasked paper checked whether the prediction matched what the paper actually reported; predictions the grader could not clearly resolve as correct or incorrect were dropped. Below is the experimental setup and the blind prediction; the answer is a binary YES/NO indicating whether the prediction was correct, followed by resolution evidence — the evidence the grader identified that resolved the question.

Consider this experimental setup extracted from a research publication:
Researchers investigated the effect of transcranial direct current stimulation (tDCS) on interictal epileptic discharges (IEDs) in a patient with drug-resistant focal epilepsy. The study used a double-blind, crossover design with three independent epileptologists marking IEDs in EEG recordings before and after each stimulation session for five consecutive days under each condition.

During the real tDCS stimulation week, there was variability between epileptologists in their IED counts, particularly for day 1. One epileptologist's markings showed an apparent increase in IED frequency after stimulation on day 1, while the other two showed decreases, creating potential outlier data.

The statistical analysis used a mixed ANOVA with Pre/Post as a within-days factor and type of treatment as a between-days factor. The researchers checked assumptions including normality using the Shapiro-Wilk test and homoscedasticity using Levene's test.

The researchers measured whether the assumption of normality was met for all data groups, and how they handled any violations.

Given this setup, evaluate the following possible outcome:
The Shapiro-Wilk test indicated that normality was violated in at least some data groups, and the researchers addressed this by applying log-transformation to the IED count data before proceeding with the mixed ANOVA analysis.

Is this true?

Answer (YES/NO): NO